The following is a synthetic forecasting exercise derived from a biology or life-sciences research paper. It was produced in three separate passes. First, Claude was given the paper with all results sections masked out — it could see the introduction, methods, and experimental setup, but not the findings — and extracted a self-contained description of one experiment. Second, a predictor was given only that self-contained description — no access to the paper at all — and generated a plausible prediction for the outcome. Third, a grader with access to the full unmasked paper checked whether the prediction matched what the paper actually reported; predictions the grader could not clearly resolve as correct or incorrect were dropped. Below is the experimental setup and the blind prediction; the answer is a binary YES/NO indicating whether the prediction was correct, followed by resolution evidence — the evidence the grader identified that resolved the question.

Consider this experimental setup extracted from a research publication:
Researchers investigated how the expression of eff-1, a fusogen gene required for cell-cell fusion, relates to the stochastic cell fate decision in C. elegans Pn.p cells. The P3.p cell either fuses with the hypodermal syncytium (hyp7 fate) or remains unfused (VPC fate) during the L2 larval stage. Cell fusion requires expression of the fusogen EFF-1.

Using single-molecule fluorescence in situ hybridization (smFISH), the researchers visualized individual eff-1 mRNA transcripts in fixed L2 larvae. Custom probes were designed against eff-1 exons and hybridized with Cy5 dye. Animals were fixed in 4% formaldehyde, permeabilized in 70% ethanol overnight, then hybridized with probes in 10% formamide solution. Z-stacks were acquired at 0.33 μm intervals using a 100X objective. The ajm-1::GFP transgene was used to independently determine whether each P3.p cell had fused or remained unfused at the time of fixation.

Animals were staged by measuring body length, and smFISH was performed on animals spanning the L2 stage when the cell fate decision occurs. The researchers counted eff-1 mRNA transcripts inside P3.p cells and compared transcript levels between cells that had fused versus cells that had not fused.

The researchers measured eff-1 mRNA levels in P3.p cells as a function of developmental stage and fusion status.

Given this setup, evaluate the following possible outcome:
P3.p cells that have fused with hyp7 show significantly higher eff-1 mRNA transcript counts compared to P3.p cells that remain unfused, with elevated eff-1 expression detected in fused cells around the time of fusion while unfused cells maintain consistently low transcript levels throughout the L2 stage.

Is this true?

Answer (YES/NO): YES